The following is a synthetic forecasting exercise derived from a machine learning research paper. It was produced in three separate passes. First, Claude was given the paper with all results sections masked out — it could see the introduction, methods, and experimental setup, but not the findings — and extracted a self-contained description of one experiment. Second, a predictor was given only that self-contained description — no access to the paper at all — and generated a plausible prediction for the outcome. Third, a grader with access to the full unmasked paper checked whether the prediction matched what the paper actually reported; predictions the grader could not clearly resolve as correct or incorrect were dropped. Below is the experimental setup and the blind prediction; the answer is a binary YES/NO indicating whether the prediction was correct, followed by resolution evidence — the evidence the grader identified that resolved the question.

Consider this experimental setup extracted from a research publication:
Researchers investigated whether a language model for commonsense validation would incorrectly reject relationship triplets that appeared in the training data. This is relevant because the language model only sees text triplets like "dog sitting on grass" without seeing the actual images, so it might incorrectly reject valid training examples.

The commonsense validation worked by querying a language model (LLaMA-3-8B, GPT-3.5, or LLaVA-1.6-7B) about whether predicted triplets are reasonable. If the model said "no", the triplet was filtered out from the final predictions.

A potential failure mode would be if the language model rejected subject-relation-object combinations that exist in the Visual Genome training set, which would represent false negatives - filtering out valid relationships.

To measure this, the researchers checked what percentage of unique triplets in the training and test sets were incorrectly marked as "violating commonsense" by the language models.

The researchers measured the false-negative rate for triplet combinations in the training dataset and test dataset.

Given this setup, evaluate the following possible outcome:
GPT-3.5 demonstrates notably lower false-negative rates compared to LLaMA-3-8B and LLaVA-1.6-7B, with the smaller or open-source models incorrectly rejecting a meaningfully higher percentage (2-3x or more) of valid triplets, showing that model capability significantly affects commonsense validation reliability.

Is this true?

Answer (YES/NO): NO